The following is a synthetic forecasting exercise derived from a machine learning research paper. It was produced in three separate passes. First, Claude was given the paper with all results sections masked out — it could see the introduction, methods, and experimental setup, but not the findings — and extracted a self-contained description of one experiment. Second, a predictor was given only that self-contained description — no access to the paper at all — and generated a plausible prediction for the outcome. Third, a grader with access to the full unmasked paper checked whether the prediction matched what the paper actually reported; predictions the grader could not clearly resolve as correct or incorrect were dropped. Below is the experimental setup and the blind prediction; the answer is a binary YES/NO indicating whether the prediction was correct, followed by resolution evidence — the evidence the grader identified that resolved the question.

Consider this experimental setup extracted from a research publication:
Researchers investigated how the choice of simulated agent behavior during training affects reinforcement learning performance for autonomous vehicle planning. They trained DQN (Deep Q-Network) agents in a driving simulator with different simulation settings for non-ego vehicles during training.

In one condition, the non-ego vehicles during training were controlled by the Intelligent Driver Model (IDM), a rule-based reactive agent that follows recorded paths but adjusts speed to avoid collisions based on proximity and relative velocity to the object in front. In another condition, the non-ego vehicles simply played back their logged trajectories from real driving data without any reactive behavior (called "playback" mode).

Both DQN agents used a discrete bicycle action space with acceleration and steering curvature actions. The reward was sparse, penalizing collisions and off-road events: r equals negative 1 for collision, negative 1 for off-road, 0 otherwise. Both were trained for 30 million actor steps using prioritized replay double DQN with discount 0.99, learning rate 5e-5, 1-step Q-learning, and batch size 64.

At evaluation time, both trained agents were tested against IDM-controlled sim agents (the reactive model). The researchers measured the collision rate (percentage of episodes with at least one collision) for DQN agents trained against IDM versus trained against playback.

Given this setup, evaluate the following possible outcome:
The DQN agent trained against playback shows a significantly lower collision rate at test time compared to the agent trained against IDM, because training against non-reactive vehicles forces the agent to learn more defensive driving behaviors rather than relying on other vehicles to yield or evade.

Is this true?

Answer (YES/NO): YES